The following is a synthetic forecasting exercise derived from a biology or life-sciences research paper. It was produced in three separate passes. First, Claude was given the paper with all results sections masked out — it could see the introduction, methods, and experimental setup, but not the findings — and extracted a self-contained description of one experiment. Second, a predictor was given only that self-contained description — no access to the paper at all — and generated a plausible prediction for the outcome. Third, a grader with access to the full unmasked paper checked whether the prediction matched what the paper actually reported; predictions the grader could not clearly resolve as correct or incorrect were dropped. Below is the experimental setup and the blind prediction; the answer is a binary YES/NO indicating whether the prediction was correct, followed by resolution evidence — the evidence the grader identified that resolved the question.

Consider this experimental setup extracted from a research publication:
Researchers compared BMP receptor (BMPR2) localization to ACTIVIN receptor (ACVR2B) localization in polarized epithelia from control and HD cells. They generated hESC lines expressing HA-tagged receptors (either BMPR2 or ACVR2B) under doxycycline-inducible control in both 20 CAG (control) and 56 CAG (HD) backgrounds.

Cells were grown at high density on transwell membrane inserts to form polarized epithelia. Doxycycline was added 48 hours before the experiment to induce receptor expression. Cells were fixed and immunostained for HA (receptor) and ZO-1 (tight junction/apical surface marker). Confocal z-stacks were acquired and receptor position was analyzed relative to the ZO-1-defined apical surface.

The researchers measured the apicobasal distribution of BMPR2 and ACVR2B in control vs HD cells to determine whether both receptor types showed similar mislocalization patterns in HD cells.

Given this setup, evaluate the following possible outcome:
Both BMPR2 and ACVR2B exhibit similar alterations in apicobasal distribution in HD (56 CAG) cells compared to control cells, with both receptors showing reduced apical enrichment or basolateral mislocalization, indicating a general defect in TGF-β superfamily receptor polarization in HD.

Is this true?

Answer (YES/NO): NO